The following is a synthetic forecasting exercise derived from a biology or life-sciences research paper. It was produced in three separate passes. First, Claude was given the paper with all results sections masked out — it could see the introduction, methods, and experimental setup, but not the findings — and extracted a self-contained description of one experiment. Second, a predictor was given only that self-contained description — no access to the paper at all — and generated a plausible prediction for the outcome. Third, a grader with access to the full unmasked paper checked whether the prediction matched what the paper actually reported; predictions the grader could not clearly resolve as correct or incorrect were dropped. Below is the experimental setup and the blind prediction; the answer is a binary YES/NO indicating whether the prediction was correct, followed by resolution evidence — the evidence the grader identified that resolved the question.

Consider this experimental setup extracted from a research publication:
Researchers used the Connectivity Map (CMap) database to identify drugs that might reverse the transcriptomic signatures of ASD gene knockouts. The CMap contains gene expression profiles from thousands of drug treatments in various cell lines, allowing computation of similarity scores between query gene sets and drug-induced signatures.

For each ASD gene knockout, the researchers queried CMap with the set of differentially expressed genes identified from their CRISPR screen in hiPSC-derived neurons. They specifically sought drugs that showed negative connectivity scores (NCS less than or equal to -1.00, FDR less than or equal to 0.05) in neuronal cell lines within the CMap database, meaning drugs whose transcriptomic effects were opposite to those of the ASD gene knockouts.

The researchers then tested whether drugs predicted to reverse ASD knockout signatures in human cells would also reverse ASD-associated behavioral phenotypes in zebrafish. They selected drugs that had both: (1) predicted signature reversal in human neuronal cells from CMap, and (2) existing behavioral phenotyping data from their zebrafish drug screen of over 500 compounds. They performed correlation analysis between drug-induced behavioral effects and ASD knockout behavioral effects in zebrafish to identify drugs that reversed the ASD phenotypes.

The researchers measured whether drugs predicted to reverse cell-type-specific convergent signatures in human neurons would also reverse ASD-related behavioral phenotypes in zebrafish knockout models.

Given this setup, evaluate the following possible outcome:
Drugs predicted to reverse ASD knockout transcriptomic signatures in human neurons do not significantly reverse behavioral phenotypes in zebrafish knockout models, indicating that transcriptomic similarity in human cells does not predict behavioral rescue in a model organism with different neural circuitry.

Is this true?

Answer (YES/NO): NO